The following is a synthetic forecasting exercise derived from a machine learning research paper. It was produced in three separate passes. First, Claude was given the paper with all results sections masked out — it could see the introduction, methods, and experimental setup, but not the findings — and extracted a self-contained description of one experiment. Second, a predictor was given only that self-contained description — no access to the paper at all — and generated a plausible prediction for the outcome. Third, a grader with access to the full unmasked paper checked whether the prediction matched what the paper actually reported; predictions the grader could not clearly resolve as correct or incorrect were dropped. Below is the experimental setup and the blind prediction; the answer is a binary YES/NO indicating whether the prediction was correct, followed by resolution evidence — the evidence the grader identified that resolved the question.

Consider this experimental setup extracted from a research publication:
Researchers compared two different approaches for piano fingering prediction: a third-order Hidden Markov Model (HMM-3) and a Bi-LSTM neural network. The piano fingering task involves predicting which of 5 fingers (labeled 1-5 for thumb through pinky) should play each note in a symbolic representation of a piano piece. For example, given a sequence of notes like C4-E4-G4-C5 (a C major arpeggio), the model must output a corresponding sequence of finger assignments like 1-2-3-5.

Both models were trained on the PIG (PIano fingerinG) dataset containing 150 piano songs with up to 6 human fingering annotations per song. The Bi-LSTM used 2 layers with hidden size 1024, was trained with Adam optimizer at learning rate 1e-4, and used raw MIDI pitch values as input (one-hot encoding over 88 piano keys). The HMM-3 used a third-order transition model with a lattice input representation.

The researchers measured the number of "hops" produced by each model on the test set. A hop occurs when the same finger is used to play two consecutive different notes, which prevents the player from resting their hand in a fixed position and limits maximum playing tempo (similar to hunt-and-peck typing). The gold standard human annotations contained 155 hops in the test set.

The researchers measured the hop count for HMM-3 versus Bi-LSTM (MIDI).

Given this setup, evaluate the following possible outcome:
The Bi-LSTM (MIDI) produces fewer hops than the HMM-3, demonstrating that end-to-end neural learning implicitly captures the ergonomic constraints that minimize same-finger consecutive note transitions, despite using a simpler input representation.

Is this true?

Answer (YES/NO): NO